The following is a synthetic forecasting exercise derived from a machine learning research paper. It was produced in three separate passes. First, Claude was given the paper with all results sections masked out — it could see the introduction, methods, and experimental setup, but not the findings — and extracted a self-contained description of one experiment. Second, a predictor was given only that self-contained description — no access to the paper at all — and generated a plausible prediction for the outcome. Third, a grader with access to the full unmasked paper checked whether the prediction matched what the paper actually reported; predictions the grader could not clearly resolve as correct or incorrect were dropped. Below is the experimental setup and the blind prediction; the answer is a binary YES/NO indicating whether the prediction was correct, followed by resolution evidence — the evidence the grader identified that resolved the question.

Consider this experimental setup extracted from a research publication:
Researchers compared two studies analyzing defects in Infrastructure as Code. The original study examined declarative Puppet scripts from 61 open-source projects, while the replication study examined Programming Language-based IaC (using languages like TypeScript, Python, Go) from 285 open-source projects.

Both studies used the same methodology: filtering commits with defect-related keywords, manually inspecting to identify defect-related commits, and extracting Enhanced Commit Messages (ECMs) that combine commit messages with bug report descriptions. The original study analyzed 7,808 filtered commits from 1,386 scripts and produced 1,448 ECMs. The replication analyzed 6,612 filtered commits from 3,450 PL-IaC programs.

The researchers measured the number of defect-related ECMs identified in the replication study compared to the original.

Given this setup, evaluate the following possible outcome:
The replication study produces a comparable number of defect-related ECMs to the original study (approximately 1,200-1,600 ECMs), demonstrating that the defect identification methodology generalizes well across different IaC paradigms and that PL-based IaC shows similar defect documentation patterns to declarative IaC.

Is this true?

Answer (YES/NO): NO